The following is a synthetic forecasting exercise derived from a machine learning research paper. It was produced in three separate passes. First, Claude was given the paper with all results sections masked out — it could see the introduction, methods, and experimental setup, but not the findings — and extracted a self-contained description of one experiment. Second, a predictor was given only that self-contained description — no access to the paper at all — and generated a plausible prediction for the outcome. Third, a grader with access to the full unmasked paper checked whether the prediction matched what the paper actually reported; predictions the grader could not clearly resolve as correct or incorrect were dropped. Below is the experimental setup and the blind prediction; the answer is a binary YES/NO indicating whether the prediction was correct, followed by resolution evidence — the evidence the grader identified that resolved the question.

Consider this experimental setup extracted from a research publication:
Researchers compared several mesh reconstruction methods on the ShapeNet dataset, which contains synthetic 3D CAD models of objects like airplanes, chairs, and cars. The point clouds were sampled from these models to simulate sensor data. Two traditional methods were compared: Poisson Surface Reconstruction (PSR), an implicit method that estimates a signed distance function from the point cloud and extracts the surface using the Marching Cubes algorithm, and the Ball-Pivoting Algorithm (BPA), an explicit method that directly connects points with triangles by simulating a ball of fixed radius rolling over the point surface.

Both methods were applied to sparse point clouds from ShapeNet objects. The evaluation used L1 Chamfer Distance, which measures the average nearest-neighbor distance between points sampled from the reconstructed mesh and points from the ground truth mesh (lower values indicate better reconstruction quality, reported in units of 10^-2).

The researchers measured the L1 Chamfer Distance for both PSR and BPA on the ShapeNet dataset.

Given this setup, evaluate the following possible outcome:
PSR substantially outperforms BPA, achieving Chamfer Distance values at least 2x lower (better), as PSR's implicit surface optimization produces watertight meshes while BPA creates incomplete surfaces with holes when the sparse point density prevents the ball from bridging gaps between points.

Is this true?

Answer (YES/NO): NO